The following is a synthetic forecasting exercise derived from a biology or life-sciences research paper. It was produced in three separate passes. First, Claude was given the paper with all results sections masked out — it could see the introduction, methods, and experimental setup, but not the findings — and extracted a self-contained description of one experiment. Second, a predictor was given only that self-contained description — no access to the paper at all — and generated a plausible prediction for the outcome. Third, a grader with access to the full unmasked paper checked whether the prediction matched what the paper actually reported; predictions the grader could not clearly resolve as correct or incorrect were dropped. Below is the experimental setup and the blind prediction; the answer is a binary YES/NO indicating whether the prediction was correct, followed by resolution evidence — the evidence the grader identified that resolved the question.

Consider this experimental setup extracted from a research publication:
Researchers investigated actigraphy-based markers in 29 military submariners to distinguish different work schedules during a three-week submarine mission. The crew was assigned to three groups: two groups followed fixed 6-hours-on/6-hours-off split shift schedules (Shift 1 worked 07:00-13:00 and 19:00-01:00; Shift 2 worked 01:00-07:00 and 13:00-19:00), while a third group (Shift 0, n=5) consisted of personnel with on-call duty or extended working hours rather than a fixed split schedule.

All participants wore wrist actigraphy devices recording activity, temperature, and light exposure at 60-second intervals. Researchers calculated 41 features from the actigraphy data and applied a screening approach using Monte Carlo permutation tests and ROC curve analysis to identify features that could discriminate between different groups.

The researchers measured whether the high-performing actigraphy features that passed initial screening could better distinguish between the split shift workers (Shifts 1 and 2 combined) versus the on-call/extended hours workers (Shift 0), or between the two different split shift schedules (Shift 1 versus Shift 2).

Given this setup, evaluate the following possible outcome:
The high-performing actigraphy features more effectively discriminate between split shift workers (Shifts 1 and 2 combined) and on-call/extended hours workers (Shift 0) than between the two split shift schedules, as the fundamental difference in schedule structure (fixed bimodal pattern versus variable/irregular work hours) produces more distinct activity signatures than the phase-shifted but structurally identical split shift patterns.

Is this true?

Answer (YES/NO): YES